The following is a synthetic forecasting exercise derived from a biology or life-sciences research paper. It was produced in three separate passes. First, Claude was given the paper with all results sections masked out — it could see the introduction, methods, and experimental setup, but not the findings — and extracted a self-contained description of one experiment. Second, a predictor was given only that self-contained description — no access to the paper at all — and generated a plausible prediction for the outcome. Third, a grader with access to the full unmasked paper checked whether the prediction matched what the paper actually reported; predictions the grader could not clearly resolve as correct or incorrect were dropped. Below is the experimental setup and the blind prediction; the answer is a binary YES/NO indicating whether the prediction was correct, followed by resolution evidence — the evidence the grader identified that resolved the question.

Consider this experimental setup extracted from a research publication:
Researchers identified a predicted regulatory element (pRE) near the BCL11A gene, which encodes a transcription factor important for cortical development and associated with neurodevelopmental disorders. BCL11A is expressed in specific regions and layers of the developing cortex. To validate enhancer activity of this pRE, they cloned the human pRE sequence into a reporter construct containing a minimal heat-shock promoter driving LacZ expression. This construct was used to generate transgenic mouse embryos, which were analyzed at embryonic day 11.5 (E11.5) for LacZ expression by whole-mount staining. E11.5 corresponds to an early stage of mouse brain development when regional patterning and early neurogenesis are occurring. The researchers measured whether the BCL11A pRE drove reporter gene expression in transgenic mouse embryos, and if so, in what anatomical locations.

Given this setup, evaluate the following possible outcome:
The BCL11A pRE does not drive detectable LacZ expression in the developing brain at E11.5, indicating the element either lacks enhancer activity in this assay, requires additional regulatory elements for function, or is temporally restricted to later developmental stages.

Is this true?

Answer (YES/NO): NO